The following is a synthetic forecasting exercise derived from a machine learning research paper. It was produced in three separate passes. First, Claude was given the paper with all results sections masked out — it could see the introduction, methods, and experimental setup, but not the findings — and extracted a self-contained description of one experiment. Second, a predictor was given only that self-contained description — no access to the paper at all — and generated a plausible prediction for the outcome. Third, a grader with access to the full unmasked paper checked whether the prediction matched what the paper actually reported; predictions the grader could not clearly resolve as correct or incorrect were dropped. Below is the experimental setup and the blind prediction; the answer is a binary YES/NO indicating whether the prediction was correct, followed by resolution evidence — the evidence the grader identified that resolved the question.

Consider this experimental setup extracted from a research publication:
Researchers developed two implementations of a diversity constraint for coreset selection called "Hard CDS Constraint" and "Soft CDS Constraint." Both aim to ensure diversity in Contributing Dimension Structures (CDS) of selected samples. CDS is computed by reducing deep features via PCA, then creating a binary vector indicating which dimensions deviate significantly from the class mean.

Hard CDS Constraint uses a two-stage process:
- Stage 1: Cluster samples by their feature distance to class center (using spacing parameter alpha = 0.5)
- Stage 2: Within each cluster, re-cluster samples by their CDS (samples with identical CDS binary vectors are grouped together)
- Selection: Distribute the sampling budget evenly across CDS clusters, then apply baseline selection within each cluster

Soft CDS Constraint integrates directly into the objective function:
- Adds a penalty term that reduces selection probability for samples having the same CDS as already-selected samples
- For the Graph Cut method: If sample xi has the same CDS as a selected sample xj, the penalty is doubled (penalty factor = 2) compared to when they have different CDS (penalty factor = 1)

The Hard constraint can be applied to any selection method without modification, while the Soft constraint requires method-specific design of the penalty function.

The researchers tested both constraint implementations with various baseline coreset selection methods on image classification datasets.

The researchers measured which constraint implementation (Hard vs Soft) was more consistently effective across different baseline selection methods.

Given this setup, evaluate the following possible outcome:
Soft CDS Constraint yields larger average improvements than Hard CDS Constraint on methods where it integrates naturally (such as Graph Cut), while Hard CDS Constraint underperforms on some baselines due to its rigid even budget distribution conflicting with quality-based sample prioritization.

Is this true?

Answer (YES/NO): NO